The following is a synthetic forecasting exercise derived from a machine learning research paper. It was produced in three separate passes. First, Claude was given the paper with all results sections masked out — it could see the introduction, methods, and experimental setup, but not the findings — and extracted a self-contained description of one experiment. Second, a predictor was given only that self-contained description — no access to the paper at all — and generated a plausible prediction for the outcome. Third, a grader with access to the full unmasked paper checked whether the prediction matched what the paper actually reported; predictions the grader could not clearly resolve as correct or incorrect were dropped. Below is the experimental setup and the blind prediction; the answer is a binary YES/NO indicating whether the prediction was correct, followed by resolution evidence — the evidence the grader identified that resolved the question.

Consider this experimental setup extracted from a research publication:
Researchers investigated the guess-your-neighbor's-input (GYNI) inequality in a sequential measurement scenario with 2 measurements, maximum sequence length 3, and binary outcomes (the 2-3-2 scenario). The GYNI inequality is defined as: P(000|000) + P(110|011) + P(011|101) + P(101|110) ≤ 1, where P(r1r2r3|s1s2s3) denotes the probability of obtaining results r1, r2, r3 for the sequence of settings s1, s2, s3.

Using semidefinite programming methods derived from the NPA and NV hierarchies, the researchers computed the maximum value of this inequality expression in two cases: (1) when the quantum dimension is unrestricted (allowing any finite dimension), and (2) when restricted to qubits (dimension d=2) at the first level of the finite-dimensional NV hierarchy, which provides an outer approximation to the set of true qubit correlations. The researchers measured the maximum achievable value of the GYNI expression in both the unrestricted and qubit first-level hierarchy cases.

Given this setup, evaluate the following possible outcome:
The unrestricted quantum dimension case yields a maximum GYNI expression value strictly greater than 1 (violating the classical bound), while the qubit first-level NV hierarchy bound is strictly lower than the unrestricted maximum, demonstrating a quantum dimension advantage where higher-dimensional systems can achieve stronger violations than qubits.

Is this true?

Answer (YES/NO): NO